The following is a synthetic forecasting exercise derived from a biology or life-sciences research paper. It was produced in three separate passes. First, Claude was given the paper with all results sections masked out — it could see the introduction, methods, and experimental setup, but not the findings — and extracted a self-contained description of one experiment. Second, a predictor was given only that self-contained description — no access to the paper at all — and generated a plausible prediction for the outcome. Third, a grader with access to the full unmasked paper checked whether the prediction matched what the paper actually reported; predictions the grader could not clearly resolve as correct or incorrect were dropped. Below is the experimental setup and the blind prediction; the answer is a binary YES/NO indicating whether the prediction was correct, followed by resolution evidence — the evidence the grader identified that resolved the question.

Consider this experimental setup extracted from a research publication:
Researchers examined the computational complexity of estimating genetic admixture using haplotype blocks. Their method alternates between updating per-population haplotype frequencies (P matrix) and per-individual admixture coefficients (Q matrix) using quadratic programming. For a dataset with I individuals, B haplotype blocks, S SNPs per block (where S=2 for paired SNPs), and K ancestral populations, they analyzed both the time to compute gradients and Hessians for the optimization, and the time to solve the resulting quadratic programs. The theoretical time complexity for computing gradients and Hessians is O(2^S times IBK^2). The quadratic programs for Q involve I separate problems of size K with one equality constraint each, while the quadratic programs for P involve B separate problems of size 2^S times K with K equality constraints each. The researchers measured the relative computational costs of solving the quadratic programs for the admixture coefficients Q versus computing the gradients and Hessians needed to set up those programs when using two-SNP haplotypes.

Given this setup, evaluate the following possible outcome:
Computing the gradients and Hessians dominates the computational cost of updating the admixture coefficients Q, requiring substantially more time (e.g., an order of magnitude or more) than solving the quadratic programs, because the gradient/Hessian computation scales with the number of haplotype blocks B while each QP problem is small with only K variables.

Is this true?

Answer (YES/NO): YES